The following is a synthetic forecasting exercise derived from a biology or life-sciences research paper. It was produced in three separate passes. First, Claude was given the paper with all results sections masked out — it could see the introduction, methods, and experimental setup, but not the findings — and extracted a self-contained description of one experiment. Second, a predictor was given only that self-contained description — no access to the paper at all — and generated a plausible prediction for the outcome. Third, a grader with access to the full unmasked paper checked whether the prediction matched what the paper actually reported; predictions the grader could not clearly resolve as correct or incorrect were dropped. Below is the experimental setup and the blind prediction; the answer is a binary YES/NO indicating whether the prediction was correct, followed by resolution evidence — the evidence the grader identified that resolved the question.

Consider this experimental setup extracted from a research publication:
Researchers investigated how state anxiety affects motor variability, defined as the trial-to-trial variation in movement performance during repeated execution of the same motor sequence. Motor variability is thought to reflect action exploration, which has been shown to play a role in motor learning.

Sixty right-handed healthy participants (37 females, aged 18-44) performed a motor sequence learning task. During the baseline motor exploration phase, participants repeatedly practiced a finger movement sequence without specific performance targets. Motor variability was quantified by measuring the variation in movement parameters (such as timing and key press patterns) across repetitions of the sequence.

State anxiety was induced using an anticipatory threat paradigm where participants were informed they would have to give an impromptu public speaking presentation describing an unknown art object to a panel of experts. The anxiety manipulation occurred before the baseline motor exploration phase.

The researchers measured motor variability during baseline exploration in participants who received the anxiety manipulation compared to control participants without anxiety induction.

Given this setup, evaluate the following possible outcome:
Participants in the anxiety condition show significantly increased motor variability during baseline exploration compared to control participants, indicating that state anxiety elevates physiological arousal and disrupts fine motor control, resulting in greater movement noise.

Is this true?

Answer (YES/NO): NO